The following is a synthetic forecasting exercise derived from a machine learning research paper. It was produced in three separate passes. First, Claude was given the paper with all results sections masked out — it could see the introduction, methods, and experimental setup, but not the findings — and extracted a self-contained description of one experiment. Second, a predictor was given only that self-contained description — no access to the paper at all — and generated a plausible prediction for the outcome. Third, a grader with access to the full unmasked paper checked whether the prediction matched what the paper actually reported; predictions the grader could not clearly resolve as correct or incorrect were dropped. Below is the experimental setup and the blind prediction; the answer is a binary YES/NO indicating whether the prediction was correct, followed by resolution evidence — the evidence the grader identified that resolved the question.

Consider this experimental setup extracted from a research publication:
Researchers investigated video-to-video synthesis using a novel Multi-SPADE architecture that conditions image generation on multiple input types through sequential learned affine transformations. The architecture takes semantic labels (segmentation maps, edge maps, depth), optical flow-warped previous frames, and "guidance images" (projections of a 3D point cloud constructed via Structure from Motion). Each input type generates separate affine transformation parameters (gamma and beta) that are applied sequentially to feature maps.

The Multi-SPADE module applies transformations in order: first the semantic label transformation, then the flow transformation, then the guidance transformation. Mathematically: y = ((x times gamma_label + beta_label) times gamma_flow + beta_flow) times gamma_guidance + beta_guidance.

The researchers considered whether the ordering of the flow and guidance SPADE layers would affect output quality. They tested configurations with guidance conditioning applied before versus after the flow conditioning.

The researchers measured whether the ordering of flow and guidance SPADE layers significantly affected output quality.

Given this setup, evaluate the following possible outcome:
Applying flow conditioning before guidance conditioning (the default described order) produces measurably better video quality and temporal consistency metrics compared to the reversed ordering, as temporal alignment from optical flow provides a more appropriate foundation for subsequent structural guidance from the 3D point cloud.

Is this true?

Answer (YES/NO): NO